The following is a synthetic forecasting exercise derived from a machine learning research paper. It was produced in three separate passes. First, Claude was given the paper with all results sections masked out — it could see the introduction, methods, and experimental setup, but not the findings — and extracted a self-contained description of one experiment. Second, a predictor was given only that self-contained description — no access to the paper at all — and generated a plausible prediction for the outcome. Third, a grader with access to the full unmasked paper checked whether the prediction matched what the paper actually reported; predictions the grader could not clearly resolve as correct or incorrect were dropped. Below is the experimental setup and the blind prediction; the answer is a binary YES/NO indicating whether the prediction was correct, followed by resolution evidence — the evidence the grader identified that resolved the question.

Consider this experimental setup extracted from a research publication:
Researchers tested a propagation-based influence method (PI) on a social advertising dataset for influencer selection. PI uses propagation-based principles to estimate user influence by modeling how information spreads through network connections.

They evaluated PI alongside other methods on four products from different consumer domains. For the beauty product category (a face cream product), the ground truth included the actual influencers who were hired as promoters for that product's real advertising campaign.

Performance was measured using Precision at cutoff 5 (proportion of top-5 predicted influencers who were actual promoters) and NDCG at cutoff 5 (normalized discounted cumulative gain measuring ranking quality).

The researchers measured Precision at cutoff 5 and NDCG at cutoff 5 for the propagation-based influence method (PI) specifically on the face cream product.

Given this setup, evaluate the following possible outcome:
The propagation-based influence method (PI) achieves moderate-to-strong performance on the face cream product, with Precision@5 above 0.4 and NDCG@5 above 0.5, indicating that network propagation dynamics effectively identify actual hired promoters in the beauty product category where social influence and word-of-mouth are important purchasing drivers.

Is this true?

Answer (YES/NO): YES